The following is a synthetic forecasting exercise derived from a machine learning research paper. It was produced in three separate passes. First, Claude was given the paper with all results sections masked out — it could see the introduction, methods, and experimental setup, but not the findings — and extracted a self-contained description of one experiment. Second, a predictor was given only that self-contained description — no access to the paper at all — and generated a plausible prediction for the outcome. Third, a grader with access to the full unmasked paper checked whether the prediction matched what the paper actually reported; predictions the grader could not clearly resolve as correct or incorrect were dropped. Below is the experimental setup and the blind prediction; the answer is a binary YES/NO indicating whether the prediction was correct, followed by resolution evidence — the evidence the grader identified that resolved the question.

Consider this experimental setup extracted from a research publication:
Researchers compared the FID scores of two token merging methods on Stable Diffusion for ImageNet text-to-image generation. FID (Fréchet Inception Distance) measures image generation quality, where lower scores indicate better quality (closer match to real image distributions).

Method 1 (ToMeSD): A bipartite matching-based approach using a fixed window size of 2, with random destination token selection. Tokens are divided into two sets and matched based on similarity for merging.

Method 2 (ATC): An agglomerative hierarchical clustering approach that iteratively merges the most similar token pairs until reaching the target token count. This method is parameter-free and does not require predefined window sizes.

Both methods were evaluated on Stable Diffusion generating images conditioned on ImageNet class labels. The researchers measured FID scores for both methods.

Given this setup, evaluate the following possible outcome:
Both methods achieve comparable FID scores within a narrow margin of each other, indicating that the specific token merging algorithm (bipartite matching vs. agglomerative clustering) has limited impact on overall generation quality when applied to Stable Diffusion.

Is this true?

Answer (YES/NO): NO